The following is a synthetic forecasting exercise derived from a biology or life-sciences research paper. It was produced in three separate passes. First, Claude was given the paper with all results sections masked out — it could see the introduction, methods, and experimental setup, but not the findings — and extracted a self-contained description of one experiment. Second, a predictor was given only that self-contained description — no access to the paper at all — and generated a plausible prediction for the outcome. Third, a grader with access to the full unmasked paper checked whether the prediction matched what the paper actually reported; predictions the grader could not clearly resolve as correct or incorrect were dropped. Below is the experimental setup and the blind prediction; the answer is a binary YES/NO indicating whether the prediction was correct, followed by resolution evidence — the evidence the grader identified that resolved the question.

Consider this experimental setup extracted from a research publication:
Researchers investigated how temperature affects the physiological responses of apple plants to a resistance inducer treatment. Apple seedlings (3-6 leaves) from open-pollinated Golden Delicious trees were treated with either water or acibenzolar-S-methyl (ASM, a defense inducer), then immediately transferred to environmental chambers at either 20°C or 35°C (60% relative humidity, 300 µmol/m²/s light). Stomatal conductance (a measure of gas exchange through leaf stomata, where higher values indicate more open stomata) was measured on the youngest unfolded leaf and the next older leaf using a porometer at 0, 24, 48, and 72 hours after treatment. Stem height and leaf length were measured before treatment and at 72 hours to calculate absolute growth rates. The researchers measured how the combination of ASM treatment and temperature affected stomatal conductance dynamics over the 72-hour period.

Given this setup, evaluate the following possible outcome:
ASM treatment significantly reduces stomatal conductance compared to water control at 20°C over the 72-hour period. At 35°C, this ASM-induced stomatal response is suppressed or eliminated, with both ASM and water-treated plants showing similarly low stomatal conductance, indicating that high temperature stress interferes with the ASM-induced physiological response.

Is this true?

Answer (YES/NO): NO